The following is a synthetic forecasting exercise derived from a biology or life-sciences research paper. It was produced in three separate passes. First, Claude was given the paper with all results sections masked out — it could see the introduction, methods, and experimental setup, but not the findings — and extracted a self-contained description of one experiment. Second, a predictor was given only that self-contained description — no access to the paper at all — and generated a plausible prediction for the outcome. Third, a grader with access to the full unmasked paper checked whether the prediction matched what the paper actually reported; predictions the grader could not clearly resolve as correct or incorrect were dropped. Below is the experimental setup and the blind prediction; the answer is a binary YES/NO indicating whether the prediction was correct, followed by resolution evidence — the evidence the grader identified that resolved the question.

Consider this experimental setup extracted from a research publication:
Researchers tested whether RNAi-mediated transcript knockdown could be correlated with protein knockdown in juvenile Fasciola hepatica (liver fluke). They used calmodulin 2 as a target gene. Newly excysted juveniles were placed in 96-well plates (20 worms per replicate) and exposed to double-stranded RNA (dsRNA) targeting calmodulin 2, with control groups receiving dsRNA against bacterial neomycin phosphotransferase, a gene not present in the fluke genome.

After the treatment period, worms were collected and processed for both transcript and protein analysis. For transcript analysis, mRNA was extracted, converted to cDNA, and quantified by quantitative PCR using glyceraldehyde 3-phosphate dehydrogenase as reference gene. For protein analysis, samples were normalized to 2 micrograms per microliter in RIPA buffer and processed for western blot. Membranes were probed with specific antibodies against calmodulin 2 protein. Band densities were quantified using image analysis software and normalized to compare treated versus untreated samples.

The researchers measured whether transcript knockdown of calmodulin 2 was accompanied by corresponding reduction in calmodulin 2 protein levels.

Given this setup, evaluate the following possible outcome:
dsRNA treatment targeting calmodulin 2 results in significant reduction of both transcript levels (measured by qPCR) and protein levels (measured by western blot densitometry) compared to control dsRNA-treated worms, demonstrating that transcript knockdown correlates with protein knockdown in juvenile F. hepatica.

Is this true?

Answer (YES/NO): YES